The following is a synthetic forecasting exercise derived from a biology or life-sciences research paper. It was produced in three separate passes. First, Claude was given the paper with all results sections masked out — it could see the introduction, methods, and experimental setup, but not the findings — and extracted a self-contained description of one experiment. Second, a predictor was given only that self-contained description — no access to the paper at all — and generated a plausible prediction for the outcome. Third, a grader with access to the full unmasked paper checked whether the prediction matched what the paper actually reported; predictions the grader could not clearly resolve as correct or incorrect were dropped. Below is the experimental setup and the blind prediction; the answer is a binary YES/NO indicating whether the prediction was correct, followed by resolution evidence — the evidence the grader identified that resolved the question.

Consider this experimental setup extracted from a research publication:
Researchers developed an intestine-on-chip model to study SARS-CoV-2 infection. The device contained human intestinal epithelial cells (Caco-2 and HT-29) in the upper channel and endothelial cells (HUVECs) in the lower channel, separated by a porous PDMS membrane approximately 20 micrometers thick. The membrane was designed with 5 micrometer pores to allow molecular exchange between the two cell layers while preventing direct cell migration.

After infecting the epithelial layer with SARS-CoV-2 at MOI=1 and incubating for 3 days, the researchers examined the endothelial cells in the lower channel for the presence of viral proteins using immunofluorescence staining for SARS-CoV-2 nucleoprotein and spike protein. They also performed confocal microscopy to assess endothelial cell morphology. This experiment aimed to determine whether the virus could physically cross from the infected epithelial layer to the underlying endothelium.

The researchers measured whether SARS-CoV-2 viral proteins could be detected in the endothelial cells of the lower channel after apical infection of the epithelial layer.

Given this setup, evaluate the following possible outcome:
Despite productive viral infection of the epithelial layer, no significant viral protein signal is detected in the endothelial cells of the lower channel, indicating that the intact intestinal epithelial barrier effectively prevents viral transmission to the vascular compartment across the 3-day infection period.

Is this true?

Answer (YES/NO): NO